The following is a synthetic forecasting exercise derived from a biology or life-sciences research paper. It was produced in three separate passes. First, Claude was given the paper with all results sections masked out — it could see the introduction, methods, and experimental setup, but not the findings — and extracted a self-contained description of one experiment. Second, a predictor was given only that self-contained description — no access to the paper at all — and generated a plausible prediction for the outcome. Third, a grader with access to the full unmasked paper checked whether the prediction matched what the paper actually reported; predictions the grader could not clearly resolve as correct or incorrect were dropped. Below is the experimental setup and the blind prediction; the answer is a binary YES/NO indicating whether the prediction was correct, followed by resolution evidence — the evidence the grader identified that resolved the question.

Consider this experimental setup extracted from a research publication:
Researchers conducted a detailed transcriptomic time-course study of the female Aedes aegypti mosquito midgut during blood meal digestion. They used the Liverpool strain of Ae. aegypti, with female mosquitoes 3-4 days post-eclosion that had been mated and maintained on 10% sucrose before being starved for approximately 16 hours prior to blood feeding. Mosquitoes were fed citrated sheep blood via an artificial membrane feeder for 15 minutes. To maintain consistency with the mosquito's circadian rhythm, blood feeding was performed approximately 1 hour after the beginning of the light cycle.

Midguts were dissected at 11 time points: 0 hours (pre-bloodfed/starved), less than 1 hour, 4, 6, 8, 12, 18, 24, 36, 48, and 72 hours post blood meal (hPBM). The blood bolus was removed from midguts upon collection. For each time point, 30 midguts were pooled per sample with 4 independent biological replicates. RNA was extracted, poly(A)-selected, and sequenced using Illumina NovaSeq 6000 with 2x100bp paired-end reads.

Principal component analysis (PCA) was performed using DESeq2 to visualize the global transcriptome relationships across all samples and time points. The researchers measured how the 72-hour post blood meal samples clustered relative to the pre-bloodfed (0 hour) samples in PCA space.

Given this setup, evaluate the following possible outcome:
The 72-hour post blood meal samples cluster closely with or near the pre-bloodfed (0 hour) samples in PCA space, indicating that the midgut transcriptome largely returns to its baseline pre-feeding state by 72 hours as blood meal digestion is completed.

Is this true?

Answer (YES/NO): YES